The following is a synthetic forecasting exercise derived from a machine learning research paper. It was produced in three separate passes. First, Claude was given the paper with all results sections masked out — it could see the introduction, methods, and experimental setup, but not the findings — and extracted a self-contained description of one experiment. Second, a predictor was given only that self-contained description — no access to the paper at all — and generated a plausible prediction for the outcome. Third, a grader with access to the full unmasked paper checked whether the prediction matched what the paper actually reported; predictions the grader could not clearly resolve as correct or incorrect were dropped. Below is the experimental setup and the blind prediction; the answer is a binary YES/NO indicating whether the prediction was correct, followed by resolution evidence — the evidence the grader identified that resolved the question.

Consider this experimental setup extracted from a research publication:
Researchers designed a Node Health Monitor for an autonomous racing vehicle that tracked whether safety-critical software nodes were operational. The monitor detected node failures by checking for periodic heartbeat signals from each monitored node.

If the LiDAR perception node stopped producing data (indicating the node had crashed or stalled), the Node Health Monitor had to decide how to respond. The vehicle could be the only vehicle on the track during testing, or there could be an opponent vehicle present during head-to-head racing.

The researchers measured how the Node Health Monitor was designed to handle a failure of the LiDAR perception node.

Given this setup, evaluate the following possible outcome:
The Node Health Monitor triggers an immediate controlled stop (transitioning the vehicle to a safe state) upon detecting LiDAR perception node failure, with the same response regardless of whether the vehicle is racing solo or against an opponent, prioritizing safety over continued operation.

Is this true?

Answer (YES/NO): NO